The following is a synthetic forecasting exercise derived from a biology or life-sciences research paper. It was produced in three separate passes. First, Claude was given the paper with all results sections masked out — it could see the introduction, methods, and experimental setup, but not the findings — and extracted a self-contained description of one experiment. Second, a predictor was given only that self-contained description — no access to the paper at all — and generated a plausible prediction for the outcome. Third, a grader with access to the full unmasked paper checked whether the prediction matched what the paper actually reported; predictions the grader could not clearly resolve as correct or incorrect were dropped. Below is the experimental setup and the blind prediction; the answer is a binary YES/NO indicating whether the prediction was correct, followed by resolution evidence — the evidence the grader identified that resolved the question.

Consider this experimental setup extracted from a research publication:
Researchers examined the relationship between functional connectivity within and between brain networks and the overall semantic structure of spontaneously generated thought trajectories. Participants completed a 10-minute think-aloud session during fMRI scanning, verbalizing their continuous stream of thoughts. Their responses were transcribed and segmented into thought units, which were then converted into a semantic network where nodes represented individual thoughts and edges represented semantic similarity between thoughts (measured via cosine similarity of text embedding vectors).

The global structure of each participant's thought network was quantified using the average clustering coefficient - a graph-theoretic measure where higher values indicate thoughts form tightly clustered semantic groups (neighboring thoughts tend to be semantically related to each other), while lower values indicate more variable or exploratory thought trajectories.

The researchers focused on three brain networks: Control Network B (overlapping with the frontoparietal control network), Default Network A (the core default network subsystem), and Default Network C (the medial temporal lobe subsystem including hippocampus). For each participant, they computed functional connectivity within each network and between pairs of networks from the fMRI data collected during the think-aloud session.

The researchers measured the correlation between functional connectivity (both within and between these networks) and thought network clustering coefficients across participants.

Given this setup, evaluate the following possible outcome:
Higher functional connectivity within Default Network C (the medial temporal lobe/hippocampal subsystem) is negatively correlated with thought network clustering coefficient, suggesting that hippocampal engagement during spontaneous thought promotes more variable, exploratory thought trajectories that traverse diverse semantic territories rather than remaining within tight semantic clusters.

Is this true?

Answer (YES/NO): YES